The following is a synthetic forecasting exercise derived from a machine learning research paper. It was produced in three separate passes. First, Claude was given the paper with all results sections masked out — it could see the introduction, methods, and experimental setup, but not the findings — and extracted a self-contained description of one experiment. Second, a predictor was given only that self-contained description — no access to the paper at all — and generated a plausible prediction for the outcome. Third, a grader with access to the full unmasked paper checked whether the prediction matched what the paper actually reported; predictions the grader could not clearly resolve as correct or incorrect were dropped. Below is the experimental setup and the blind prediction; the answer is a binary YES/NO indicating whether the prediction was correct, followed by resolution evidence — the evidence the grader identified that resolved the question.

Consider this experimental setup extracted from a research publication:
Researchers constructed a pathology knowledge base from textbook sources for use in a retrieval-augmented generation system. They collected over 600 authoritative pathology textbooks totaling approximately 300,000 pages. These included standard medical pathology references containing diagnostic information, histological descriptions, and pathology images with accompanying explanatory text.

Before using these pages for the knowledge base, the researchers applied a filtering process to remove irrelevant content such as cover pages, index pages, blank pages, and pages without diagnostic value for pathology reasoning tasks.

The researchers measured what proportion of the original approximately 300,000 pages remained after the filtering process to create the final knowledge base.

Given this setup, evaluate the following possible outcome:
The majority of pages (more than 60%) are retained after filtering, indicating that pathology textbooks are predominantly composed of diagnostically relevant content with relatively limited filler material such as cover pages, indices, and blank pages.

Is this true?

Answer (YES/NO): YES